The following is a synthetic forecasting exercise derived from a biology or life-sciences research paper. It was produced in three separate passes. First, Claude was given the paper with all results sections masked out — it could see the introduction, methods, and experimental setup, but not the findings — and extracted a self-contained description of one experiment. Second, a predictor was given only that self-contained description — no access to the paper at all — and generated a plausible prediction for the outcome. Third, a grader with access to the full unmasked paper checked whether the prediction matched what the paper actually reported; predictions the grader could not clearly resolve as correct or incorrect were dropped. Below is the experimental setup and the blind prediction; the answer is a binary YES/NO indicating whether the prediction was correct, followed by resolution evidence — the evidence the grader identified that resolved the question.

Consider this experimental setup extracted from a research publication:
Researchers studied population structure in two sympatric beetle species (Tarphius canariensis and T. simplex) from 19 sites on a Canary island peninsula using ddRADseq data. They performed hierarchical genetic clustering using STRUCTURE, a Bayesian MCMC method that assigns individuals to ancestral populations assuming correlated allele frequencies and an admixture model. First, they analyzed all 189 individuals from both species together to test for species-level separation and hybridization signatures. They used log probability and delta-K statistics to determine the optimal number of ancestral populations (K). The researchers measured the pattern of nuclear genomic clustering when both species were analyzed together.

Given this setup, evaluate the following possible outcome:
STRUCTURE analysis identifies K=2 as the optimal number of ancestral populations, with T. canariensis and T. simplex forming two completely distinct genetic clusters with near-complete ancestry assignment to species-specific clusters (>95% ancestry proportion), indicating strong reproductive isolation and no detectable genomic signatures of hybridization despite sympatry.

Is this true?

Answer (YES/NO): NO